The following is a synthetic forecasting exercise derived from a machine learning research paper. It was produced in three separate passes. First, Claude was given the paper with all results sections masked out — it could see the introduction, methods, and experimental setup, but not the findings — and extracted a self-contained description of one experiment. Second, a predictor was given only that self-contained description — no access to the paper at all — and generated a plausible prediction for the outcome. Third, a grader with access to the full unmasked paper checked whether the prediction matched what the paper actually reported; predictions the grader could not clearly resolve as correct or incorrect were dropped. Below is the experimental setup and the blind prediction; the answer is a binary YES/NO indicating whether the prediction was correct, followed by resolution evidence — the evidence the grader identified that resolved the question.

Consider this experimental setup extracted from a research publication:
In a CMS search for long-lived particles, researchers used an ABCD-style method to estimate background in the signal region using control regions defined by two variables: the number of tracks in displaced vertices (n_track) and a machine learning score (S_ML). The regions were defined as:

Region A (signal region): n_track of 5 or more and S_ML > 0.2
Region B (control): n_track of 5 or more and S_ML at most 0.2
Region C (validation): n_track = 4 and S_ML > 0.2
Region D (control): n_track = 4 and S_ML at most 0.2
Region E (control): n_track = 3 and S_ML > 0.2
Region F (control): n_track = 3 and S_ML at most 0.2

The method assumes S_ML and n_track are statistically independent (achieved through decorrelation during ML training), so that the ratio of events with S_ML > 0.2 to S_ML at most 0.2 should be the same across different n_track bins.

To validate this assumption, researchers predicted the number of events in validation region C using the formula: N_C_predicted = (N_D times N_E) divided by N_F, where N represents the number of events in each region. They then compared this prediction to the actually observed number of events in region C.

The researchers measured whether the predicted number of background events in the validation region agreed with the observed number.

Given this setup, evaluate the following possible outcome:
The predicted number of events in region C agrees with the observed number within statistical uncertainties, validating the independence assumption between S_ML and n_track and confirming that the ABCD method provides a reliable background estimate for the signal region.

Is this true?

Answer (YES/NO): YES